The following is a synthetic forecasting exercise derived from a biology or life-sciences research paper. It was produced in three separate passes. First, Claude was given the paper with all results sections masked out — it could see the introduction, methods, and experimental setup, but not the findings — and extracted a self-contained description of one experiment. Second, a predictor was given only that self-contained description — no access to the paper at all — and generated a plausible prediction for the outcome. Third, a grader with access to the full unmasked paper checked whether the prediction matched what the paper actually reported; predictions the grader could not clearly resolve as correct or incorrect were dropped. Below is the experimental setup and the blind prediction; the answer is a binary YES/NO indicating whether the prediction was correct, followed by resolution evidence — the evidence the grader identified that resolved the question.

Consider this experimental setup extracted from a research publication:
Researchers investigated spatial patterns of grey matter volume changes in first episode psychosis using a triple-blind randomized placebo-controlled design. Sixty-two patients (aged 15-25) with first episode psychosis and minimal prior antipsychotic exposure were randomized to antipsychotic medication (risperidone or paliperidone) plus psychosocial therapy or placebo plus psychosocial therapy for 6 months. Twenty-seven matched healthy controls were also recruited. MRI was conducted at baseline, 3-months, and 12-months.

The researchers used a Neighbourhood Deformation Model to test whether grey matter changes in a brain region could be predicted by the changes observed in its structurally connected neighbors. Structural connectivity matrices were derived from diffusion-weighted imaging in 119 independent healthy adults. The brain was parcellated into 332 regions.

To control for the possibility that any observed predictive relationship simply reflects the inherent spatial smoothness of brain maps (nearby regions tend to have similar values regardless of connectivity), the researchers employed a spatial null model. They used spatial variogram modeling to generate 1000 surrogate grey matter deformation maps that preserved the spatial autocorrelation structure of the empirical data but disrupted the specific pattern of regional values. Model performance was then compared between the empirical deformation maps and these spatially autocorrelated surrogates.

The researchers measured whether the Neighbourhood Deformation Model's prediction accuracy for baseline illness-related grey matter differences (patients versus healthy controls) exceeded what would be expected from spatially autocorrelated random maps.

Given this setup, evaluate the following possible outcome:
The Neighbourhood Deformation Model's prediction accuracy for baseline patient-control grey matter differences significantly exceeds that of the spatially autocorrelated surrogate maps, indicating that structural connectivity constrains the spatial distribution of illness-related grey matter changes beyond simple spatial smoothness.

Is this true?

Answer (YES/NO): YES